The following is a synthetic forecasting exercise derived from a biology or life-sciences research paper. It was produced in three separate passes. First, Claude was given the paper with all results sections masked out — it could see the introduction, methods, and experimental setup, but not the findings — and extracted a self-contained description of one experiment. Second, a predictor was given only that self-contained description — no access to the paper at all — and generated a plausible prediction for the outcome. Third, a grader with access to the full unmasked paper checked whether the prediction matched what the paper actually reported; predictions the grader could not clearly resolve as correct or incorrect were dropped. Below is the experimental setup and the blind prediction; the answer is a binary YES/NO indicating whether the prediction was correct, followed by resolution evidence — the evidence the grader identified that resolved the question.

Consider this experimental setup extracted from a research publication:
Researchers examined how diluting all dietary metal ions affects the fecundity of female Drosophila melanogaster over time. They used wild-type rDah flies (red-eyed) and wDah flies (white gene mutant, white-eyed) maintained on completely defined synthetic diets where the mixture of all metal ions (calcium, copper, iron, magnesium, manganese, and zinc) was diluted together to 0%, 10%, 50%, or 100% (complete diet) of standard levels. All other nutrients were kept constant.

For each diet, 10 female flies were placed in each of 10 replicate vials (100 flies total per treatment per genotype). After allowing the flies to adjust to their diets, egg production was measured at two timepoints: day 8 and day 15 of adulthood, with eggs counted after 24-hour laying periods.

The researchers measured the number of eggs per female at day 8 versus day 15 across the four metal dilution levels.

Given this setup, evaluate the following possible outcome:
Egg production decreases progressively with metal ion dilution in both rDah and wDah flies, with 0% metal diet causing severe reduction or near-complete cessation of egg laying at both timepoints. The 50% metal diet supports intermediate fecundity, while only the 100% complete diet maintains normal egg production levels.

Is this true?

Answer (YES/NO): NO